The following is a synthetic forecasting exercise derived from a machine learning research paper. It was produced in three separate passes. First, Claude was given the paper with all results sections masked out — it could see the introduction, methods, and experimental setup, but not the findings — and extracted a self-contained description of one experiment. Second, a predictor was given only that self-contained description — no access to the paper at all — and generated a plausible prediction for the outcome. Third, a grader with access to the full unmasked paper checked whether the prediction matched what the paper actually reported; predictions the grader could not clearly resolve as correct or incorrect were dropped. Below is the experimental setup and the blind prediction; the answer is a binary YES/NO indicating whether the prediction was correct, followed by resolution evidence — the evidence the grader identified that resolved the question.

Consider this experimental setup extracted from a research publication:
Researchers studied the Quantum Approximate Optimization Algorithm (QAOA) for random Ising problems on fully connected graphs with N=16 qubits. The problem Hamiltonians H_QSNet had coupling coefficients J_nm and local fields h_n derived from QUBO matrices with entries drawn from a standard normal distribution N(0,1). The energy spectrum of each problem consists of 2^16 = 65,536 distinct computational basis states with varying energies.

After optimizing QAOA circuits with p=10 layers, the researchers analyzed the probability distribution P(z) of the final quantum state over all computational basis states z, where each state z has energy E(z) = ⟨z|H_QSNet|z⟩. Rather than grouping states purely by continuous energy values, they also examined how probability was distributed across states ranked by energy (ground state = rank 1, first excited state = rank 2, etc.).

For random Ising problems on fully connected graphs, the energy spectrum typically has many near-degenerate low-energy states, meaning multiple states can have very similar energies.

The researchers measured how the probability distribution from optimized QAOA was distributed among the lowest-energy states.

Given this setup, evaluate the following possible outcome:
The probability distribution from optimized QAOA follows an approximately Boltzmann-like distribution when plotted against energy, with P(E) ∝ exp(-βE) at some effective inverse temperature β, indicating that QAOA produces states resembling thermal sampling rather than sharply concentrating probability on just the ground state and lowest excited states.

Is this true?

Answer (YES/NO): NO